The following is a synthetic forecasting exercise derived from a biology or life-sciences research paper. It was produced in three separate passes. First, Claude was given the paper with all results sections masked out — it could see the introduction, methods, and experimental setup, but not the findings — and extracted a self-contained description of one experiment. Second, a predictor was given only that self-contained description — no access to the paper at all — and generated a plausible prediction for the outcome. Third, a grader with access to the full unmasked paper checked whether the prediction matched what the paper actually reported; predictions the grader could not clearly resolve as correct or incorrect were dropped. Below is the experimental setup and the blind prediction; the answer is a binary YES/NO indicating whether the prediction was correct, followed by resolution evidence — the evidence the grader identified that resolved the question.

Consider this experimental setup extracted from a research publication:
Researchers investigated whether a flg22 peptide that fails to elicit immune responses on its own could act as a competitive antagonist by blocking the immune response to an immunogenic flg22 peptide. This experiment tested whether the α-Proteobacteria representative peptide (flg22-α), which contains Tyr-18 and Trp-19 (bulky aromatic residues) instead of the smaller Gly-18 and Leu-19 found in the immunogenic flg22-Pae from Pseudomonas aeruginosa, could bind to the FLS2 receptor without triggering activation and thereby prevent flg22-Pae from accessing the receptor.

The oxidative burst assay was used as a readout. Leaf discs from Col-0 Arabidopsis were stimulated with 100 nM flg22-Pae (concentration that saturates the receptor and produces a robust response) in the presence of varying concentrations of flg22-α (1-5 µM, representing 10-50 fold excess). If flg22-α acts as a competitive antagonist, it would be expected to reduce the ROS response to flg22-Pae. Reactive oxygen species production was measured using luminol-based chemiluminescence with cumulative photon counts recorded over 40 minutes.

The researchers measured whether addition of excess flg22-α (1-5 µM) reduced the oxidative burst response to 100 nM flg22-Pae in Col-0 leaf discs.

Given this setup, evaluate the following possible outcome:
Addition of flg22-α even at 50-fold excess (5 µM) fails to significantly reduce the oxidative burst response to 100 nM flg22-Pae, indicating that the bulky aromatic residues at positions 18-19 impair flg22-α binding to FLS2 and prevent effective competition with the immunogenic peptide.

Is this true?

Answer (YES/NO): NO